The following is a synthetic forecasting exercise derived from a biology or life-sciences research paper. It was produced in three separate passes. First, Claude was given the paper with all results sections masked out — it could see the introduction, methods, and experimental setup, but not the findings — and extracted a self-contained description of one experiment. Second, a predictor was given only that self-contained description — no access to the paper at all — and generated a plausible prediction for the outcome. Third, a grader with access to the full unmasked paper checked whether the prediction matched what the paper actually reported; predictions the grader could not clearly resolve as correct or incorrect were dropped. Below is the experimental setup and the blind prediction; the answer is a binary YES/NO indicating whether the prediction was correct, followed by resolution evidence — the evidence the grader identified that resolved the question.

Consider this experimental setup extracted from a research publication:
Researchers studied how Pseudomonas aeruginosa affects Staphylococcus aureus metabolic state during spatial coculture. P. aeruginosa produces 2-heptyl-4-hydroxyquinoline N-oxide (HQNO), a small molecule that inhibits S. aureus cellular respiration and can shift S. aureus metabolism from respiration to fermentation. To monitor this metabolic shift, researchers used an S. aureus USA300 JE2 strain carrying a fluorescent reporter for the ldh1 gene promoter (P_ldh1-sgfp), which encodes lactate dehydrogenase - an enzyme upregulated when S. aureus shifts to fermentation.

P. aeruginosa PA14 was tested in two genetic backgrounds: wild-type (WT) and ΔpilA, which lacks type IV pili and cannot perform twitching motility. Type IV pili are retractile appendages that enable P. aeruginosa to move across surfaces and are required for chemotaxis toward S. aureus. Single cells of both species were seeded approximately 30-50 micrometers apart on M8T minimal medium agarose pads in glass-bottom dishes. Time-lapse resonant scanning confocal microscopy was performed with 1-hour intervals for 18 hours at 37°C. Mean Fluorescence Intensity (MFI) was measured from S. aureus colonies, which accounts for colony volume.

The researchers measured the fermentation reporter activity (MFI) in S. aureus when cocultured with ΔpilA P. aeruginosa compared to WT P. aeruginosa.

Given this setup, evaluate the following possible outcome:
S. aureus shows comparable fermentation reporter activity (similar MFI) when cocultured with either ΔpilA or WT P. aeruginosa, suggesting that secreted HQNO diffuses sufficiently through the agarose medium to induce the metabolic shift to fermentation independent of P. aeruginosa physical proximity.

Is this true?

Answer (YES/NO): NO